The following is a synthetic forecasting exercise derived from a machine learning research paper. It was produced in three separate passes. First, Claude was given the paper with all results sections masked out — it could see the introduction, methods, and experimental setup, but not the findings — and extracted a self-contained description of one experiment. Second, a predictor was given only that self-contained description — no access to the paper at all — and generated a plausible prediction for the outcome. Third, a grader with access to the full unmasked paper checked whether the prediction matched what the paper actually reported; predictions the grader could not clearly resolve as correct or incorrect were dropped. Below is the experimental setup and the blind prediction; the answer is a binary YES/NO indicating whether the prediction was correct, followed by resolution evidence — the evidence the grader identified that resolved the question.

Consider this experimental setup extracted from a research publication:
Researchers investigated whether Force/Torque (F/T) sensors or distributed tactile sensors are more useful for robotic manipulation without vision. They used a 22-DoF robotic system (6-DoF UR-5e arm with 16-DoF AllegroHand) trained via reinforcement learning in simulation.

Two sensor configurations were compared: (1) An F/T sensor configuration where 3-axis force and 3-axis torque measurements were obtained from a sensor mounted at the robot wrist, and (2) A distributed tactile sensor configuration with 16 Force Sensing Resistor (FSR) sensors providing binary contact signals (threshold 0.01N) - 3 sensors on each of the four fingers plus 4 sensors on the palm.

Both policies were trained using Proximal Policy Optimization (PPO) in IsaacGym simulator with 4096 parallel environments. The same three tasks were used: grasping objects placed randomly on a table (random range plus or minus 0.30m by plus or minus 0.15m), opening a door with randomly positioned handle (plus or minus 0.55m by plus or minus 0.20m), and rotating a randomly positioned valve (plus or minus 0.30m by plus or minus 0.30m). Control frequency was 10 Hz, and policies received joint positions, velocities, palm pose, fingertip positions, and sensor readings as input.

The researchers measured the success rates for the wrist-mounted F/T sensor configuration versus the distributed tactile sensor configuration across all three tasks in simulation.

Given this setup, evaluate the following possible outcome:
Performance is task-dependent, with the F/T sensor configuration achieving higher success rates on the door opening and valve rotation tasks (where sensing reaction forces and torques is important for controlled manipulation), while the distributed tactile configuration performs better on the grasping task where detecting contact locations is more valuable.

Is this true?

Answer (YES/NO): NO